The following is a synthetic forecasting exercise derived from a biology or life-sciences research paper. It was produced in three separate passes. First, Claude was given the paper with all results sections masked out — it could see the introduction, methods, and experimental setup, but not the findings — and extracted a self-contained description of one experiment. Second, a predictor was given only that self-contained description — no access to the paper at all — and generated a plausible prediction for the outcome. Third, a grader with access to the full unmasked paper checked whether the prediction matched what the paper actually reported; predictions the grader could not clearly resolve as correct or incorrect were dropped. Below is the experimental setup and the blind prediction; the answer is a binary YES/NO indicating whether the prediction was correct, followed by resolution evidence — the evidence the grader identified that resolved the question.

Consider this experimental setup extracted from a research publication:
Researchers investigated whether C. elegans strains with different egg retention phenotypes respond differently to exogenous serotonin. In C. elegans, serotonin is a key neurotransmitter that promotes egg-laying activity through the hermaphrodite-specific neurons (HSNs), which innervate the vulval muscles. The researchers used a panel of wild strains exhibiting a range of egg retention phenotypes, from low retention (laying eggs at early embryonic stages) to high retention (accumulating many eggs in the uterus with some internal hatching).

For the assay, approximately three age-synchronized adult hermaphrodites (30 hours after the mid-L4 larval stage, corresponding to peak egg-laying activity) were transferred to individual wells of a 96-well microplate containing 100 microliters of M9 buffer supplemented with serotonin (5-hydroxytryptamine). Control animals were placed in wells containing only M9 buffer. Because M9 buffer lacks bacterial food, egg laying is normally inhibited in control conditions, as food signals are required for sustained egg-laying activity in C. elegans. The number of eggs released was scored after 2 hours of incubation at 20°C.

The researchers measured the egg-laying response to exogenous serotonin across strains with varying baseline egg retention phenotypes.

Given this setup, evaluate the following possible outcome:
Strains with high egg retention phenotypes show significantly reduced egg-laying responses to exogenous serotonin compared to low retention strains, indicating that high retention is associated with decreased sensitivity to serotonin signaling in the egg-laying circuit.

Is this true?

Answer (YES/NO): NO